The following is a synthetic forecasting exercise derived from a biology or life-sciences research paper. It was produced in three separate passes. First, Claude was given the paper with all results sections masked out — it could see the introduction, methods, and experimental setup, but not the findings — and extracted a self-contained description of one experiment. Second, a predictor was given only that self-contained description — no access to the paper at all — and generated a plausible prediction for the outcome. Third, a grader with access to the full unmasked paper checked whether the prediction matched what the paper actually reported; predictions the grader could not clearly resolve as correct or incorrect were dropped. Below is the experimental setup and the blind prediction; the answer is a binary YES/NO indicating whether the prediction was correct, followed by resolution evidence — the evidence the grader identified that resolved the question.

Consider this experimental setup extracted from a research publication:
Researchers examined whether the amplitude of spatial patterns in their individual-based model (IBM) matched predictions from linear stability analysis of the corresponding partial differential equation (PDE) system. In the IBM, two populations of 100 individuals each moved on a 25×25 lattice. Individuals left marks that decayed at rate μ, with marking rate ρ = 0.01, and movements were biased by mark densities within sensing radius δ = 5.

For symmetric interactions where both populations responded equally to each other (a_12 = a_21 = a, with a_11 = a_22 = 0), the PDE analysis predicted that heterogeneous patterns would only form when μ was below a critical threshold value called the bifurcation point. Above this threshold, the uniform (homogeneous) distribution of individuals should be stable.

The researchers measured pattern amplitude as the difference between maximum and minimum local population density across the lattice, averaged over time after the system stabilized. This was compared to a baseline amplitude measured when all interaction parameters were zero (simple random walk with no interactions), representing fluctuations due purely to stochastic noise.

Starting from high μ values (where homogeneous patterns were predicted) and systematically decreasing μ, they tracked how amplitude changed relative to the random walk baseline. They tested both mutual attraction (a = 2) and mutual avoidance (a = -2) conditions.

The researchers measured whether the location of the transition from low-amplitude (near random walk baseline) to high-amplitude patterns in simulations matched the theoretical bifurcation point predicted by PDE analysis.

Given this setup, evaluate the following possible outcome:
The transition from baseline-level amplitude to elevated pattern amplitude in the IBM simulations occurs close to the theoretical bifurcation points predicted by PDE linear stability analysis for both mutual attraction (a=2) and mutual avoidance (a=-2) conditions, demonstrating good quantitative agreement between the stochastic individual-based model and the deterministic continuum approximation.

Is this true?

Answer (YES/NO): YES